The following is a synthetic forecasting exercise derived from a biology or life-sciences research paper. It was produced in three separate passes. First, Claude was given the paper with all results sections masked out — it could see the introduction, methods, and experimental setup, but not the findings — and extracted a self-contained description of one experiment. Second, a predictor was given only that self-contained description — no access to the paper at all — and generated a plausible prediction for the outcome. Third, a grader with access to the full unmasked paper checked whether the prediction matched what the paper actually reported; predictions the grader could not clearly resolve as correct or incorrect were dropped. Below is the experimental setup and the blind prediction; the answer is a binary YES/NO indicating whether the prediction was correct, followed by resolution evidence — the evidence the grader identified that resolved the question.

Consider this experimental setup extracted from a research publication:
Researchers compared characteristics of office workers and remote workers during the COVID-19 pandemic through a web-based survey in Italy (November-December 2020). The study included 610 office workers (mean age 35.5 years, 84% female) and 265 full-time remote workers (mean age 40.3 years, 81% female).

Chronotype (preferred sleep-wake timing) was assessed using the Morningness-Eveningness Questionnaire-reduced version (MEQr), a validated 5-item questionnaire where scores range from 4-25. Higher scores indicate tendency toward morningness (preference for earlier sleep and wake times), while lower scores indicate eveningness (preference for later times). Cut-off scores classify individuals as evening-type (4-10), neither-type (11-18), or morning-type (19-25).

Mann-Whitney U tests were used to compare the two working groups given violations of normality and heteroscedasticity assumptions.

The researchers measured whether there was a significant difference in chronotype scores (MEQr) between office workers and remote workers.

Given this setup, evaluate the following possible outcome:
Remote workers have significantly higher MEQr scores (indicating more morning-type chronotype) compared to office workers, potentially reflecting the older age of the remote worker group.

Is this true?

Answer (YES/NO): NO